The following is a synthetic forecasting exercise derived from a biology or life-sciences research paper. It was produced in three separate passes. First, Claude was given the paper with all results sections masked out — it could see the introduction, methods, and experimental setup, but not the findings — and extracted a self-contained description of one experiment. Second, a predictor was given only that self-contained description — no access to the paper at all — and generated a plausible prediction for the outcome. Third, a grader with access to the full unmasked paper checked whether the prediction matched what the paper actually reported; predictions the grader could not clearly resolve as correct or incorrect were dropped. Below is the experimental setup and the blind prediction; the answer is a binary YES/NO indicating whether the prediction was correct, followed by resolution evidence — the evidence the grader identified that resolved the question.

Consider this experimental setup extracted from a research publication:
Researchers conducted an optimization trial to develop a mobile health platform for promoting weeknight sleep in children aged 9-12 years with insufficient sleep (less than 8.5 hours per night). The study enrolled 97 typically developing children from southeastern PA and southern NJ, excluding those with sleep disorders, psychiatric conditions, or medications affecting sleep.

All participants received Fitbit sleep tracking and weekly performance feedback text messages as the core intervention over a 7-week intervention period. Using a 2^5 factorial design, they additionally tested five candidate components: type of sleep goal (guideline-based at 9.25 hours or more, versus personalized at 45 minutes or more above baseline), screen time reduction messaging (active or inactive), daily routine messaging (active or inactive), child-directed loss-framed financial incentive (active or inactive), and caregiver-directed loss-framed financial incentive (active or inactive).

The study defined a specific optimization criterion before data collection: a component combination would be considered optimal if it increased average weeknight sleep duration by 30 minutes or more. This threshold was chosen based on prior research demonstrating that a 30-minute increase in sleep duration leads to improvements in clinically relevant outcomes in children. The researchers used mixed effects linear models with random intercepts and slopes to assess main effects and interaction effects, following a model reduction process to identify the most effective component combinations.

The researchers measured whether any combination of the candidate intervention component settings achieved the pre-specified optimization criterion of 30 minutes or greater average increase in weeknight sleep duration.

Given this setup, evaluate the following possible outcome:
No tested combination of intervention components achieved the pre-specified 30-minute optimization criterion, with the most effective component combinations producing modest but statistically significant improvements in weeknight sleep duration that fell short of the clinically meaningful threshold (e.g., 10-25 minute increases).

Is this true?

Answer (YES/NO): NO